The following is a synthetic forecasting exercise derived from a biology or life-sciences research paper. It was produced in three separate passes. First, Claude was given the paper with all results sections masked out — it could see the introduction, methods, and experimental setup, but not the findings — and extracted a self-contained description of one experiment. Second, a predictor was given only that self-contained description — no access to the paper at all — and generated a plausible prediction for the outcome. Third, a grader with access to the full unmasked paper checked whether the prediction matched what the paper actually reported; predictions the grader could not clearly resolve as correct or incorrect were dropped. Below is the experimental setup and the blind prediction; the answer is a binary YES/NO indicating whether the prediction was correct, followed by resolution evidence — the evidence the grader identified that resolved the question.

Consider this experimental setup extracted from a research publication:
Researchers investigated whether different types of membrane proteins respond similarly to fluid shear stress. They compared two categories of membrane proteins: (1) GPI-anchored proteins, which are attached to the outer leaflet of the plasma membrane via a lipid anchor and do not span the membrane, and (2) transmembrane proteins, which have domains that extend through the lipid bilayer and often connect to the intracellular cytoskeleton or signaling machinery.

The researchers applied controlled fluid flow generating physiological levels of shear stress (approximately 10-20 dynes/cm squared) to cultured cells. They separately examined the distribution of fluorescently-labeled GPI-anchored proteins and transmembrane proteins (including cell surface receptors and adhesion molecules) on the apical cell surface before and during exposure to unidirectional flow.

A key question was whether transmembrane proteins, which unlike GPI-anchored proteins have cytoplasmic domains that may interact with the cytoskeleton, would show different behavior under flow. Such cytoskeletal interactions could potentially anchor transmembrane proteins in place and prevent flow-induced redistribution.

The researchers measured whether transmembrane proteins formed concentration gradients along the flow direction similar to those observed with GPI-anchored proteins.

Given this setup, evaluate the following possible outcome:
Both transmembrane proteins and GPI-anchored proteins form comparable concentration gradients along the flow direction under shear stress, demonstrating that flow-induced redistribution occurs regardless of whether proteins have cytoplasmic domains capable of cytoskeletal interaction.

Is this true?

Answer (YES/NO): NO